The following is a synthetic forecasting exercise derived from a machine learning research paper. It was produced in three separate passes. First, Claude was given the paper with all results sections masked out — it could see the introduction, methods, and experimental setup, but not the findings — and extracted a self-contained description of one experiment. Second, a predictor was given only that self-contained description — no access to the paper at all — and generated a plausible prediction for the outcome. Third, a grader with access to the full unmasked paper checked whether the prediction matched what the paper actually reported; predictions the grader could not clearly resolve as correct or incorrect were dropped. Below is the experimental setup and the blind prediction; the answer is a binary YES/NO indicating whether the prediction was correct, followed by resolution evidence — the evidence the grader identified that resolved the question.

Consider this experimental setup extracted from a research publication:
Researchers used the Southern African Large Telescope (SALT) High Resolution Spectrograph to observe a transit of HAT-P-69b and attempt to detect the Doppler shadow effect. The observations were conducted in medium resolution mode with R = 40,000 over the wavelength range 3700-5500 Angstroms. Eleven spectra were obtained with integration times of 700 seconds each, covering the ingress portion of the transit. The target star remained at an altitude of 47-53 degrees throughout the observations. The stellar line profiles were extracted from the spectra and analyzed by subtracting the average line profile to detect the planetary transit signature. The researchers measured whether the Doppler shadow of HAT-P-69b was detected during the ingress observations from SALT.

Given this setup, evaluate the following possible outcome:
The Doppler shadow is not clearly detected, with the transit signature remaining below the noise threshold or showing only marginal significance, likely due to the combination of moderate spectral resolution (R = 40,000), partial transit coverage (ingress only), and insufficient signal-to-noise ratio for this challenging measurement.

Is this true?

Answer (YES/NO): NO